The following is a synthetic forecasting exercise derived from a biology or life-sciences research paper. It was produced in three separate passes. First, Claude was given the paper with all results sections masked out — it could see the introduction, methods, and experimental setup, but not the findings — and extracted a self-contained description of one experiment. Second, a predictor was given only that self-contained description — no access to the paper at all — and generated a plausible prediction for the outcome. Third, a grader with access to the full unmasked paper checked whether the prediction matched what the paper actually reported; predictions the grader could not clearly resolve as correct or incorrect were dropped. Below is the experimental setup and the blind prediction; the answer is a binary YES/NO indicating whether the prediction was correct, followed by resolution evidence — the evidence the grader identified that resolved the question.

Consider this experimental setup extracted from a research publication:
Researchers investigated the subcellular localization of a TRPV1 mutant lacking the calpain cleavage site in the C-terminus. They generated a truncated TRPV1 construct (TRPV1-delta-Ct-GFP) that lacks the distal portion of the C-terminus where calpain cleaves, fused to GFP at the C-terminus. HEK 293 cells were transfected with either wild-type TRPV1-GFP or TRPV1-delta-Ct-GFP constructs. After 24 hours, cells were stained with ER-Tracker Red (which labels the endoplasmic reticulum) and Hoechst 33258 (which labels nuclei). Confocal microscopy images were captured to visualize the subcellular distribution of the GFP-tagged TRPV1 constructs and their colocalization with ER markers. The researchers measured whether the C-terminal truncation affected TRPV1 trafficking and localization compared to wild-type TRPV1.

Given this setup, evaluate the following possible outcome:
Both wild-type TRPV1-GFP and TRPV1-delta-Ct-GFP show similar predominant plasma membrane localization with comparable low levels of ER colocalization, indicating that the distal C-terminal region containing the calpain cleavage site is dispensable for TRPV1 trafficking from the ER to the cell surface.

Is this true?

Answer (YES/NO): NO